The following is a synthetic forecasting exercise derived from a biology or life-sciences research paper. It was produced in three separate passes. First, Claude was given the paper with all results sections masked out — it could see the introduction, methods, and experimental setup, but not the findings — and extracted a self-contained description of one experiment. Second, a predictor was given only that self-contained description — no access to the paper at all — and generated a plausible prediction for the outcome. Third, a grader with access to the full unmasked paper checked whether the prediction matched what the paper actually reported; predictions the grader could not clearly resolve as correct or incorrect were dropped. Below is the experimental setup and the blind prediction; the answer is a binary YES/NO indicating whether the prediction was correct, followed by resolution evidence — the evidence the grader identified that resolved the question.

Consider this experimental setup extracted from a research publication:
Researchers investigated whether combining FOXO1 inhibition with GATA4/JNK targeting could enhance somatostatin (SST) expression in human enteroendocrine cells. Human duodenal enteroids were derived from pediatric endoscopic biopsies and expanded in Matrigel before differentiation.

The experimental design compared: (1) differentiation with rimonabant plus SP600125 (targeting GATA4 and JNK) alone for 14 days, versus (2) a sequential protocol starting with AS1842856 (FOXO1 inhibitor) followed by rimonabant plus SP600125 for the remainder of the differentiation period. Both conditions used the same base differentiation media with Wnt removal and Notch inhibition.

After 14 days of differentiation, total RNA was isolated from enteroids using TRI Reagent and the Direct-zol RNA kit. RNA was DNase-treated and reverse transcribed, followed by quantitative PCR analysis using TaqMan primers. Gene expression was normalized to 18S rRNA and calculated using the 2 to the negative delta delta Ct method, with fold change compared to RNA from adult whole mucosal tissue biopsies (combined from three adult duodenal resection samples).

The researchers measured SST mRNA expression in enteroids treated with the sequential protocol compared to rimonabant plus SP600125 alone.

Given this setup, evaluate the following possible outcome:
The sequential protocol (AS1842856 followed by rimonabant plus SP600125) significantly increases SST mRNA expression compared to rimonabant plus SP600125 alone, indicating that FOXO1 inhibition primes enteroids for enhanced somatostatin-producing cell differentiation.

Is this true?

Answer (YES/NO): YES